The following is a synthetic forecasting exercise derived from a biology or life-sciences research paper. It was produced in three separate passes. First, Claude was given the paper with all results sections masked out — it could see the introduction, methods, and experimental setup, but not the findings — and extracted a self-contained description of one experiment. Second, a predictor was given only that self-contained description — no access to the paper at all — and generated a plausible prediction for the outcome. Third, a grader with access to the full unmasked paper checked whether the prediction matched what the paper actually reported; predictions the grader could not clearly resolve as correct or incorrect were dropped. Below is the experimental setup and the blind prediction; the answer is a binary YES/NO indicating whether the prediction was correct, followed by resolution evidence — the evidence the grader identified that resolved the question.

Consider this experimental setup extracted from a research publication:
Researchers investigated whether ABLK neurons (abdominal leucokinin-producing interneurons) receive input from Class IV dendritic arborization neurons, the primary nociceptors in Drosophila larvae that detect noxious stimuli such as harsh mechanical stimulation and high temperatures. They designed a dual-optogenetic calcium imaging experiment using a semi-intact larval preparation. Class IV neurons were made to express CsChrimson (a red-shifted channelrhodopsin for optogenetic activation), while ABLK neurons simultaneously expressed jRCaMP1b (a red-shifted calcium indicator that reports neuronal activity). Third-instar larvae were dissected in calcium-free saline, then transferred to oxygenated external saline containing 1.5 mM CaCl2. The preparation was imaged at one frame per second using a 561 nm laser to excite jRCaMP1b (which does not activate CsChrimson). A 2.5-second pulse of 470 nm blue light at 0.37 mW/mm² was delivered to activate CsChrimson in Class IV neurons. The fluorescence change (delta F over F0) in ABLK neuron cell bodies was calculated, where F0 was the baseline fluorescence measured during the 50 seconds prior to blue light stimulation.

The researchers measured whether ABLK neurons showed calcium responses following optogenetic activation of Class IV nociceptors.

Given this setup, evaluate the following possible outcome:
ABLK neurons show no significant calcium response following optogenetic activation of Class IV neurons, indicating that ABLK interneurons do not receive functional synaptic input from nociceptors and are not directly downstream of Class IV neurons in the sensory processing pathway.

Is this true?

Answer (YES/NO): NO